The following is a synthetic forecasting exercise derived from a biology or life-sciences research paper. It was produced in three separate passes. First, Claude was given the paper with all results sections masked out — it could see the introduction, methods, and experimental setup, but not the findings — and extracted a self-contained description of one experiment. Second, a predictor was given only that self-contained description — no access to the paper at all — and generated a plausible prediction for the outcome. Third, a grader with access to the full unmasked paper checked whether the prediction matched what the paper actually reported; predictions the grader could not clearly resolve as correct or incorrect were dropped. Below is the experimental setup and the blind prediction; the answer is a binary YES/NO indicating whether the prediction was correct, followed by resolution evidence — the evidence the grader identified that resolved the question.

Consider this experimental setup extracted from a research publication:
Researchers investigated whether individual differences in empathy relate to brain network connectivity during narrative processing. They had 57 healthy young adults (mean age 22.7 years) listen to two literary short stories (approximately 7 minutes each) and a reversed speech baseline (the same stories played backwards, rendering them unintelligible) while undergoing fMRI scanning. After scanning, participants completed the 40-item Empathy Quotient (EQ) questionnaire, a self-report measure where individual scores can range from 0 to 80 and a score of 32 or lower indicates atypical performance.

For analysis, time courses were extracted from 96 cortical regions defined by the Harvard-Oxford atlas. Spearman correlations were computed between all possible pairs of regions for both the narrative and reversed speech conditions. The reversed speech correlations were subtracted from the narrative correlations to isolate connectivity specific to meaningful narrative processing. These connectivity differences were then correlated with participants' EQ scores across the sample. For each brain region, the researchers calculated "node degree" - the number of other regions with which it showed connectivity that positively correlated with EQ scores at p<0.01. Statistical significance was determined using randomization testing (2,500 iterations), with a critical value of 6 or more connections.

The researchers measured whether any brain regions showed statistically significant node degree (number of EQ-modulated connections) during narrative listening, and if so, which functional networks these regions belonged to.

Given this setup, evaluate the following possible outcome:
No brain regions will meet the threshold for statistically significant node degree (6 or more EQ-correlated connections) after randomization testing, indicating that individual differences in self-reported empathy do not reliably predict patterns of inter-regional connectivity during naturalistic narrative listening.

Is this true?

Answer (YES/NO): NO